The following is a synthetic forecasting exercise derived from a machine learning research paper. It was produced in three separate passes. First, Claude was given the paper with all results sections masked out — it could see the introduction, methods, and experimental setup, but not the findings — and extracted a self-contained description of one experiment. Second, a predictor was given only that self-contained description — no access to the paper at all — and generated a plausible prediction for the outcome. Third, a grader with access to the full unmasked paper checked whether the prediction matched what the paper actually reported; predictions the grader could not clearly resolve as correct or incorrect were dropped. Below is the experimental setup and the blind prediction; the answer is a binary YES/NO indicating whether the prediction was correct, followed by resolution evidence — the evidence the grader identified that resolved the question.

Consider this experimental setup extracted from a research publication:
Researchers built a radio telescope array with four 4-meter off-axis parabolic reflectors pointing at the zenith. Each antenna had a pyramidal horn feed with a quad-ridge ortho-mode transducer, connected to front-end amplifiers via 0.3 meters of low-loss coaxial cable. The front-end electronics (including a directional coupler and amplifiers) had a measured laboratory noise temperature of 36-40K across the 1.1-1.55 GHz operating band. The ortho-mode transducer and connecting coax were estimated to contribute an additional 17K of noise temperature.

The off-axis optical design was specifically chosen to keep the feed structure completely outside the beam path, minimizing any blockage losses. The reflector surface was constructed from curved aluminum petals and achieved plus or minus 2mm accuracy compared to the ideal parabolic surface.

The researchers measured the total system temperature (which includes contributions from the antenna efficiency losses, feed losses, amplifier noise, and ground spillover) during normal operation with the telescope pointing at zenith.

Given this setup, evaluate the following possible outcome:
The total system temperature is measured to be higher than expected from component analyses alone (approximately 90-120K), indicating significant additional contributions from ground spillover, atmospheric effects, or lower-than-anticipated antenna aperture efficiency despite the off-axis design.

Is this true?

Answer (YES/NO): NO